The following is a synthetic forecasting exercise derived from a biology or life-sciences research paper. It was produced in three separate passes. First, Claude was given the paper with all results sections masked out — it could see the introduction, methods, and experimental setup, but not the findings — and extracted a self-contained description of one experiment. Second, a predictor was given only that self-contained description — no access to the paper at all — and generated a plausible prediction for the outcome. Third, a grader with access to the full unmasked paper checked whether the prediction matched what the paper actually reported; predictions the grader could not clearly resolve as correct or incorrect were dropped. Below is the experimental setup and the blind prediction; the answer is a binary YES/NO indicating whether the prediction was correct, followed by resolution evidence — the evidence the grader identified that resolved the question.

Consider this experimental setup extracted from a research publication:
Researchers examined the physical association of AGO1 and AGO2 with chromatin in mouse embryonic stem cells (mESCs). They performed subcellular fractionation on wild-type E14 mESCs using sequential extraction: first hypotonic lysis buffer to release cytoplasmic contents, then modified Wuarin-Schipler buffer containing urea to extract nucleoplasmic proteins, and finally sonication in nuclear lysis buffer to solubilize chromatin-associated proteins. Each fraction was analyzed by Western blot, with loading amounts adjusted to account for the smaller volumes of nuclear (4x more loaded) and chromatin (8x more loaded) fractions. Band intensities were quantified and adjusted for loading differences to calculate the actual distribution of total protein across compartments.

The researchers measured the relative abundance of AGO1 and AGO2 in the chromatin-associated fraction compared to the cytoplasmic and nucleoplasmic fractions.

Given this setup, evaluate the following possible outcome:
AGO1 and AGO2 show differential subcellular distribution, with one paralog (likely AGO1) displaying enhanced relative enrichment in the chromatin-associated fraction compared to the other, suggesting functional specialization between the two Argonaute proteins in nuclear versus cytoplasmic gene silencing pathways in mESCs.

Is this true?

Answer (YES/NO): NO